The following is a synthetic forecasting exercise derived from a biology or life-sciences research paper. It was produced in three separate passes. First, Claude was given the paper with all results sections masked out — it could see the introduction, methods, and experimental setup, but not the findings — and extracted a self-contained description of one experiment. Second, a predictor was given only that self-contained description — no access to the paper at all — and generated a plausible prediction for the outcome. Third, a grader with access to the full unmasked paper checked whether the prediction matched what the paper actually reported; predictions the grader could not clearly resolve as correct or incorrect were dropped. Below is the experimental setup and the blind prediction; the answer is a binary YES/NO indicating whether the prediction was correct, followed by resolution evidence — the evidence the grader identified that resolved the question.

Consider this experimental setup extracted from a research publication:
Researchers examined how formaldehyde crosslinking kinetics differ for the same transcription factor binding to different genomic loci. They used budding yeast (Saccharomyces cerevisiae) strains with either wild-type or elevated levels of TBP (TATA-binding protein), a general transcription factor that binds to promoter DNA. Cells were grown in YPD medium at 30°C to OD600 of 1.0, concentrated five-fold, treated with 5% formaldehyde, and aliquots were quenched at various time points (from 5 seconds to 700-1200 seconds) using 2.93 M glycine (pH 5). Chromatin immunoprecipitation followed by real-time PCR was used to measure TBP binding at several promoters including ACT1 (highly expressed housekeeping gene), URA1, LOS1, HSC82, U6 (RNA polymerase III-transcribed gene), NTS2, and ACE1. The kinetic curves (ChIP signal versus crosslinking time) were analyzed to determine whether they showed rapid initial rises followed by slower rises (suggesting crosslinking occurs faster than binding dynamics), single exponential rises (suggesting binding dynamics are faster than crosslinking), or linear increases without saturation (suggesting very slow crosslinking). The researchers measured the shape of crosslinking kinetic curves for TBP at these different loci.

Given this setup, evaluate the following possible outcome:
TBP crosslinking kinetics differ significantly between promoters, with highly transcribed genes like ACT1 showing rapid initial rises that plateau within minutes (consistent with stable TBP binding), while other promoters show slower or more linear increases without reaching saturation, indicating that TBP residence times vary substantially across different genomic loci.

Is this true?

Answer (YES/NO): NO